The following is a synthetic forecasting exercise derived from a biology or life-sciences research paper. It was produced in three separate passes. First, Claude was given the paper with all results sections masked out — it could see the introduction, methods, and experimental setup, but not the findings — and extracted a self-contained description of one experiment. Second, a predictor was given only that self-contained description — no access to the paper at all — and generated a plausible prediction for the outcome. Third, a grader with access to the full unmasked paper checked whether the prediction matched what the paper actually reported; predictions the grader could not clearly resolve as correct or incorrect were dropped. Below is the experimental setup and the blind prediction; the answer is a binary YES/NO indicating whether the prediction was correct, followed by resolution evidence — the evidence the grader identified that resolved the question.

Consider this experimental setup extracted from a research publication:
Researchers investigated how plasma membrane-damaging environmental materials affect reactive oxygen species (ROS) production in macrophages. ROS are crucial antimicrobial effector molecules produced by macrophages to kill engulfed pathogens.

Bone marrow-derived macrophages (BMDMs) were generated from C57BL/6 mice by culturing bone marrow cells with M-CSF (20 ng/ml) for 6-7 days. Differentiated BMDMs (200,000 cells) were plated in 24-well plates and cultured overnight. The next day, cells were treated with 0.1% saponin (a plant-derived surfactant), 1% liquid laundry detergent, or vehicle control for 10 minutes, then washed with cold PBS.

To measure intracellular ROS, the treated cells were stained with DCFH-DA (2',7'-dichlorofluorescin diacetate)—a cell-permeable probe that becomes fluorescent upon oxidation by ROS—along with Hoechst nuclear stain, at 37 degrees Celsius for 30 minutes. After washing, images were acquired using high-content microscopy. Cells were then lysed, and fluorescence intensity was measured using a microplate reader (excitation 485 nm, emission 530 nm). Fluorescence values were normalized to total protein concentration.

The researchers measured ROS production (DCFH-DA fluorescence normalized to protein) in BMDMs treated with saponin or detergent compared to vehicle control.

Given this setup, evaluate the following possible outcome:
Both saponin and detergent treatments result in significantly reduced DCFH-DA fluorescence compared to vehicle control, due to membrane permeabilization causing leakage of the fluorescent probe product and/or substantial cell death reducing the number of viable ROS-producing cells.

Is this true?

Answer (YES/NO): YES